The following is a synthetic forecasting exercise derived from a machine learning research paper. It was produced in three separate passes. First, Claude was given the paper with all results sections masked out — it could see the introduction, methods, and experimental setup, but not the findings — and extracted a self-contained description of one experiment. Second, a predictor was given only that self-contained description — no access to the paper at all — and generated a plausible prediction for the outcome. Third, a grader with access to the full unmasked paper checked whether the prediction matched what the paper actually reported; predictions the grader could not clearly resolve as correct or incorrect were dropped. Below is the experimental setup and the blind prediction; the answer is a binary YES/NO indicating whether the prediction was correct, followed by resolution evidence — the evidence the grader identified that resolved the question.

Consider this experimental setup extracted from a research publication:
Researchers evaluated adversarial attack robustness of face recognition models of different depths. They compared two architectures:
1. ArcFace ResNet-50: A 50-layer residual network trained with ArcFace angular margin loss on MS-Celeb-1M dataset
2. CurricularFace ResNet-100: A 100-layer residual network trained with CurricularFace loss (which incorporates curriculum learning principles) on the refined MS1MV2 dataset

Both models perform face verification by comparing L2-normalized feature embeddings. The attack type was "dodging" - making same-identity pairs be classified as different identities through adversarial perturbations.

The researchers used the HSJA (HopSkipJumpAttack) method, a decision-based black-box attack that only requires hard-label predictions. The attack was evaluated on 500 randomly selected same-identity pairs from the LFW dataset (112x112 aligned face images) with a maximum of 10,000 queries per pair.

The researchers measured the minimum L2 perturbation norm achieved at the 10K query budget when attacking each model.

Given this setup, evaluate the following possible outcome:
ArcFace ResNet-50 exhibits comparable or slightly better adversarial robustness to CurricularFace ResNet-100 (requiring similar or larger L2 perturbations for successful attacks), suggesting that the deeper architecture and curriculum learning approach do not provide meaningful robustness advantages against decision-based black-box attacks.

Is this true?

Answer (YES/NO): YES